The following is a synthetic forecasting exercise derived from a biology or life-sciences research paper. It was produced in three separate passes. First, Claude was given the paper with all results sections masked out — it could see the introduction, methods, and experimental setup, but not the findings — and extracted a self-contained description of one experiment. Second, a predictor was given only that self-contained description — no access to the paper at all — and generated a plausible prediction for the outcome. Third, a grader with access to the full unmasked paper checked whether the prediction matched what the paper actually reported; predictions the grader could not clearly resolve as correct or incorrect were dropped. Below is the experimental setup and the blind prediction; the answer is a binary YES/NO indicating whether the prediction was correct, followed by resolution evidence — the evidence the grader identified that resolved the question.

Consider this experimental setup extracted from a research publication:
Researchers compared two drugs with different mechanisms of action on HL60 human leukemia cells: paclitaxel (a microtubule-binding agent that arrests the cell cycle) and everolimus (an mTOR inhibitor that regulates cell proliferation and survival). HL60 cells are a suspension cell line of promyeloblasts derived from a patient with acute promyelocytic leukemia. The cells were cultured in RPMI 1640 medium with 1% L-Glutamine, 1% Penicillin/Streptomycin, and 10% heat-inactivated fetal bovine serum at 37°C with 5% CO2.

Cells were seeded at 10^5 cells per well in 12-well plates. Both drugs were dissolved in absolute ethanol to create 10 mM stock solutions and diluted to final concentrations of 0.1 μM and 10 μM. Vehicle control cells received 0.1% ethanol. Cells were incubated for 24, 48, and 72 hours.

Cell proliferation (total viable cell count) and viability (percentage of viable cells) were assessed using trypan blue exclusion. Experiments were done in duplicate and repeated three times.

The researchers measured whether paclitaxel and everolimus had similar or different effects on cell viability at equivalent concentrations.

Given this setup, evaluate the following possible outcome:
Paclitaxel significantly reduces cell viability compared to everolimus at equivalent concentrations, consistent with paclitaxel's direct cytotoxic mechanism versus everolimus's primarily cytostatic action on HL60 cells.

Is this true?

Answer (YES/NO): YES